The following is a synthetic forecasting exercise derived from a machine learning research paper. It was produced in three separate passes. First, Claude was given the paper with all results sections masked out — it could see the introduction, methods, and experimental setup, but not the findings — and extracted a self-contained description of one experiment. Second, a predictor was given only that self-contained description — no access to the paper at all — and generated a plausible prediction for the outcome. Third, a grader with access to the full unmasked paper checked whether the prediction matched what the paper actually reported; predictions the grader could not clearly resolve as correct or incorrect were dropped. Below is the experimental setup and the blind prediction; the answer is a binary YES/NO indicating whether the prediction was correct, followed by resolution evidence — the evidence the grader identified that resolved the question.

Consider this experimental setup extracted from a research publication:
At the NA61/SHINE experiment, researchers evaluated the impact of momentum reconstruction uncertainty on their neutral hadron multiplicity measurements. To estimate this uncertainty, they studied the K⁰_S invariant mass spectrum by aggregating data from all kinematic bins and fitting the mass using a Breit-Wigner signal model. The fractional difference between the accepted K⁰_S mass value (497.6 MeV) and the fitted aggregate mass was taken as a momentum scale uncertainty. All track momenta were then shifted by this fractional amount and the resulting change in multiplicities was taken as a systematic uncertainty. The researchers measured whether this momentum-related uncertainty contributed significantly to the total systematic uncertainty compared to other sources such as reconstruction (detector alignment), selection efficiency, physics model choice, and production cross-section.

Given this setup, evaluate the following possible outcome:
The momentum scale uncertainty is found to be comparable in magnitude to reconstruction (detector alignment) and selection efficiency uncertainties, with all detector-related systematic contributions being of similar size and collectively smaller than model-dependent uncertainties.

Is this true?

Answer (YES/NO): NO